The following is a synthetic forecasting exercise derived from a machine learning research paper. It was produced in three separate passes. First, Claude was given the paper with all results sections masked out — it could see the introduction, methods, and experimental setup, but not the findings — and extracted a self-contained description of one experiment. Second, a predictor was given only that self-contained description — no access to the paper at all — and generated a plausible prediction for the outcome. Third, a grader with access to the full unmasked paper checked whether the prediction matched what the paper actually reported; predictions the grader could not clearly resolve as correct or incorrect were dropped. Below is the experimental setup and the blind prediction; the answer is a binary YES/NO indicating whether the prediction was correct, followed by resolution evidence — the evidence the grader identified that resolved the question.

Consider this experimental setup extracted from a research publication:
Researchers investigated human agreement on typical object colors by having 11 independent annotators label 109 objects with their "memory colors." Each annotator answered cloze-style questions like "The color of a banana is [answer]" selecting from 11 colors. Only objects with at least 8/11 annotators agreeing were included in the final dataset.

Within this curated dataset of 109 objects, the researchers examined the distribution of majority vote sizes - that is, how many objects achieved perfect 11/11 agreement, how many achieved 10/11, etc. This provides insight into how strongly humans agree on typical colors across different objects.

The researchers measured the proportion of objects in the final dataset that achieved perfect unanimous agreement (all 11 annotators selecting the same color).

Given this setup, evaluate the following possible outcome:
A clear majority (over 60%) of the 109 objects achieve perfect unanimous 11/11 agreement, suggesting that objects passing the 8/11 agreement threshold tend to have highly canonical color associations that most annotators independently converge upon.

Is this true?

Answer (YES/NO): NO